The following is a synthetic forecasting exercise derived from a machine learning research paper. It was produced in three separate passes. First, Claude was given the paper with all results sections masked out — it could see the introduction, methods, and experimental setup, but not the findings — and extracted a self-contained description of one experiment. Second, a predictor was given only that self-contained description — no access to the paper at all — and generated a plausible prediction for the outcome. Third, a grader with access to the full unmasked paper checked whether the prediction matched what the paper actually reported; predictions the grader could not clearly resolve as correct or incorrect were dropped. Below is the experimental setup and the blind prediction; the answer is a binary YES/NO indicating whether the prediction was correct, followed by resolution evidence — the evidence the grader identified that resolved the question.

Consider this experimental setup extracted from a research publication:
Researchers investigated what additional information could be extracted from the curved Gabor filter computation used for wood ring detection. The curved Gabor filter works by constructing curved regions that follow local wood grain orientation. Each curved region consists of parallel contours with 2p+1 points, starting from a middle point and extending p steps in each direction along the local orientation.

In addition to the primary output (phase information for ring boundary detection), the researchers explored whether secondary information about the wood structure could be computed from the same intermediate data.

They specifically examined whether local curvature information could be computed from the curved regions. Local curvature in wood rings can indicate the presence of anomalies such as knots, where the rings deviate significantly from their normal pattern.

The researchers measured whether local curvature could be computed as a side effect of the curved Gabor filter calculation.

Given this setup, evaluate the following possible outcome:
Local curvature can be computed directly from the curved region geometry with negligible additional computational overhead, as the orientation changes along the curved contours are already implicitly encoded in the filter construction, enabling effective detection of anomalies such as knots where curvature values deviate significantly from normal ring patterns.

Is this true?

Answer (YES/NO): YES